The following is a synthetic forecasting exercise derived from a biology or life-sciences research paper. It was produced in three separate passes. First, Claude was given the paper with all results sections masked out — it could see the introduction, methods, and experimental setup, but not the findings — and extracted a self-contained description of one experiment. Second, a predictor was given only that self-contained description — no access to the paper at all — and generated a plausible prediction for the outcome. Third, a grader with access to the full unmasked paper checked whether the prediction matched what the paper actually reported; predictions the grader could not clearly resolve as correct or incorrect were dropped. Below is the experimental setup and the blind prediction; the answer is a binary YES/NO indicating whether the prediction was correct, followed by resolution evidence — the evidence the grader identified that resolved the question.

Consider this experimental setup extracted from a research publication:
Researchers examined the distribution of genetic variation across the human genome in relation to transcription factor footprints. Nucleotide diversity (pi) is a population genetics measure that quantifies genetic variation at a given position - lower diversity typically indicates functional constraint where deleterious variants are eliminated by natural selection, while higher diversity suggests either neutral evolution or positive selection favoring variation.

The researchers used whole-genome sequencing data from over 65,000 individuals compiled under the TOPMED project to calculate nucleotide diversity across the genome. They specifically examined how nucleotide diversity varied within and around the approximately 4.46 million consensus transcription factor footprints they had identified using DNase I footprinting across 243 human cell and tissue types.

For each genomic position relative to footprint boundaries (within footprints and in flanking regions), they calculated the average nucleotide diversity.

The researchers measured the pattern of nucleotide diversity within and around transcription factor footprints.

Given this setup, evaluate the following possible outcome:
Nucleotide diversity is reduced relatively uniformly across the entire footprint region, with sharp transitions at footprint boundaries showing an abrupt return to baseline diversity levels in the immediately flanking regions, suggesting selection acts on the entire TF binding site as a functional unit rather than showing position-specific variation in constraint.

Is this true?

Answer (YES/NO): NO